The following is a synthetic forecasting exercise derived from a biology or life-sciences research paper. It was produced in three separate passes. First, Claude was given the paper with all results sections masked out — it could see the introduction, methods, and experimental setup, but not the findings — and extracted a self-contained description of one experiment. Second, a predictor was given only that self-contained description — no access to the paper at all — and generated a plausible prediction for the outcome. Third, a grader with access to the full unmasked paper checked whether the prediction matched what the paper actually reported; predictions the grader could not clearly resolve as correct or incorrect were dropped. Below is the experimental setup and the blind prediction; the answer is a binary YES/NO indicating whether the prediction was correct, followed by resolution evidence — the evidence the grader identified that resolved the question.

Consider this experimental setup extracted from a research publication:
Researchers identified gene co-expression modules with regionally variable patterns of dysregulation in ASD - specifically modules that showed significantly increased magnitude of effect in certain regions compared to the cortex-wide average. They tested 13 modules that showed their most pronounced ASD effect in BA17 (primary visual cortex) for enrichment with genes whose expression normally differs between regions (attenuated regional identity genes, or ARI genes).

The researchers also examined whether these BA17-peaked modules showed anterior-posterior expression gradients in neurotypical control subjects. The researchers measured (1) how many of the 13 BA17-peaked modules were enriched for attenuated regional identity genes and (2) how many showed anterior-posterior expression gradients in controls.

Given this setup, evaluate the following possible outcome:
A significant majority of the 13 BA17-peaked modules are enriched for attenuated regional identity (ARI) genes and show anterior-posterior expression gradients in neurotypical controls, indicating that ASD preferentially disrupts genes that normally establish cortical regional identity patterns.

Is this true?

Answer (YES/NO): YES